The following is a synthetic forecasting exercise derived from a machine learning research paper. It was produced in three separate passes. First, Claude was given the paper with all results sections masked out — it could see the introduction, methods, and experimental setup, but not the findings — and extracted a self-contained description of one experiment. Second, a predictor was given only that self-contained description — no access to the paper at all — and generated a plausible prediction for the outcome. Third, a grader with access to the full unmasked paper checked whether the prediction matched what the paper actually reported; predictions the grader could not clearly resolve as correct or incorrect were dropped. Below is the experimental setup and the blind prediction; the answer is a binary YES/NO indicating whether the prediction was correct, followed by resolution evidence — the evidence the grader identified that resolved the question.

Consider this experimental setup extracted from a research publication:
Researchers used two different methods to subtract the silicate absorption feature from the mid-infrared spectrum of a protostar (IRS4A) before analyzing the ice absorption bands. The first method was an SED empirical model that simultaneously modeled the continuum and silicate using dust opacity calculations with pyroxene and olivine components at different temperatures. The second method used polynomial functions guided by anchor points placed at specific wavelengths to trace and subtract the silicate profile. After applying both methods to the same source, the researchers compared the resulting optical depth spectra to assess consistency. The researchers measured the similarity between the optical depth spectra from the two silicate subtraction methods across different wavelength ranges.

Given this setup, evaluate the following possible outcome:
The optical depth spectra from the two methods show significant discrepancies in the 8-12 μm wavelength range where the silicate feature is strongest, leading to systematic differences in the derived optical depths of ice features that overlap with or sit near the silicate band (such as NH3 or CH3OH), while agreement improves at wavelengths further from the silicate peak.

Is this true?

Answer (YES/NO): YES